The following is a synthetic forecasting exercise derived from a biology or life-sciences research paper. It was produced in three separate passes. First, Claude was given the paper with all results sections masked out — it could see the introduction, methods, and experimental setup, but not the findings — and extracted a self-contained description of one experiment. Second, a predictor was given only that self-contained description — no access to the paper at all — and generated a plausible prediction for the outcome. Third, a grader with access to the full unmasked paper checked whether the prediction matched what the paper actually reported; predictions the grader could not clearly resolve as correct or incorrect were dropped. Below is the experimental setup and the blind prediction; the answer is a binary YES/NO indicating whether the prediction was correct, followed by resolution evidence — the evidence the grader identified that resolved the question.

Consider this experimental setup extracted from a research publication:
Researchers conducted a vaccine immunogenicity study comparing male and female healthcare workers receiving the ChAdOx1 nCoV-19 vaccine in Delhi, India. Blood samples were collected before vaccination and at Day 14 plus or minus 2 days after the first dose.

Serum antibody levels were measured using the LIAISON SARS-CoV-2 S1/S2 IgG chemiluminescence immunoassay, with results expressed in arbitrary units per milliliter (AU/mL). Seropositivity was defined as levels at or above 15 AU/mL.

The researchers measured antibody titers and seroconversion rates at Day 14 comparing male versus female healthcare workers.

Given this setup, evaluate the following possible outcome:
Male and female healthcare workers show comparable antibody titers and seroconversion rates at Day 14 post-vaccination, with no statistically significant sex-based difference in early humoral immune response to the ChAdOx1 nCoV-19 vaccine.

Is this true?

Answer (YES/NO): YES